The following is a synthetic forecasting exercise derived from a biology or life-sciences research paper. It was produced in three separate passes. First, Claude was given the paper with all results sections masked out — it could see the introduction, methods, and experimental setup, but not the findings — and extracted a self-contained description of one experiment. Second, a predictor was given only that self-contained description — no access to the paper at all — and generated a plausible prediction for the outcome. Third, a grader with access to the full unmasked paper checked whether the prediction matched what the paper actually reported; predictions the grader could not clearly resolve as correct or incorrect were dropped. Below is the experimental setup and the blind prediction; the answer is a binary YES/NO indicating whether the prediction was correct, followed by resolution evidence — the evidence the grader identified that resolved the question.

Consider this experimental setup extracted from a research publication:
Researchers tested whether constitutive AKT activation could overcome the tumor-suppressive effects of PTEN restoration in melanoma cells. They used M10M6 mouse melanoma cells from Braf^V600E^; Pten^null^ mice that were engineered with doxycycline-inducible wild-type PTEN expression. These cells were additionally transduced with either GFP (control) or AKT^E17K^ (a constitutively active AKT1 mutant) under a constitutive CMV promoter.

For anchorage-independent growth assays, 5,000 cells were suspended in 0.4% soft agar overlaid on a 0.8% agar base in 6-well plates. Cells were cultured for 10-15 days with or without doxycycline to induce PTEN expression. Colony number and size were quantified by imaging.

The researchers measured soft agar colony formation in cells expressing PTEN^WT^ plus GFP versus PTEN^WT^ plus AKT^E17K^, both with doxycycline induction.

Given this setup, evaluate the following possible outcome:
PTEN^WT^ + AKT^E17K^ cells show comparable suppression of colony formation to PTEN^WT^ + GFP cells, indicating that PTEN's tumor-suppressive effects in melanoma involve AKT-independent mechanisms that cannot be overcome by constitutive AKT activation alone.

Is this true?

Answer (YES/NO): NO